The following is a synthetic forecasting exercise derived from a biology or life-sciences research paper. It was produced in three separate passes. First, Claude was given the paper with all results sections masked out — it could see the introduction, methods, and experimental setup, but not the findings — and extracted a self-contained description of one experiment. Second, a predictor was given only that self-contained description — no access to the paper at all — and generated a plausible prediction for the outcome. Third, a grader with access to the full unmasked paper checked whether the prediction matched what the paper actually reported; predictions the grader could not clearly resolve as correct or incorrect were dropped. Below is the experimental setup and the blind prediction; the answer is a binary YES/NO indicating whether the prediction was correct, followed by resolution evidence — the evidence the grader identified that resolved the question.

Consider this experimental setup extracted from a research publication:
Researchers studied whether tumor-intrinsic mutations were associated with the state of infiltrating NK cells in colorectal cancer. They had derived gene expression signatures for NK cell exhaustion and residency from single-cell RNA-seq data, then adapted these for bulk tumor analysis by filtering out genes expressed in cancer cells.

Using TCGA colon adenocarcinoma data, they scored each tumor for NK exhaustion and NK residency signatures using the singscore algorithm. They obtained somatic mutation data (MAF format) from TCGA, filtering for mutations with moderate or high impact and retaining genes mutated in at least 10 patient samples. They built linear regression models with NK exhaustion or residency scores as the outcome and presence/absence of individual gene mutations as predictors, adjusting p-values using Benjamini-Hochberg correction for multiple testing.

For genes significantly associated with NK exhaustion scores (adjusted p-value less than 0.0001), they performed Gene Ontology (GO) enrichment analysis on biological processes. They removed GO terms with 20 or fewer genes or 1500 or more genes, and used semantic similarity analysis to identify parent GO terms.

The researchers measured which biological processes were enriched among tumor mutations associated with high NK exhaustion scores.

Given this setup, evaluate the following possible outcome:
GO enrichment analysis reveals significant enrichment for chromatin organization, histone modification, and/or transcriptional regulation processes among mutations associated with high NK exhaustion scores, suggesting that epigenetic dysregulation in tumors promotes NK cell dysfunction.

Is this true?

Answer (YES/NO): NO